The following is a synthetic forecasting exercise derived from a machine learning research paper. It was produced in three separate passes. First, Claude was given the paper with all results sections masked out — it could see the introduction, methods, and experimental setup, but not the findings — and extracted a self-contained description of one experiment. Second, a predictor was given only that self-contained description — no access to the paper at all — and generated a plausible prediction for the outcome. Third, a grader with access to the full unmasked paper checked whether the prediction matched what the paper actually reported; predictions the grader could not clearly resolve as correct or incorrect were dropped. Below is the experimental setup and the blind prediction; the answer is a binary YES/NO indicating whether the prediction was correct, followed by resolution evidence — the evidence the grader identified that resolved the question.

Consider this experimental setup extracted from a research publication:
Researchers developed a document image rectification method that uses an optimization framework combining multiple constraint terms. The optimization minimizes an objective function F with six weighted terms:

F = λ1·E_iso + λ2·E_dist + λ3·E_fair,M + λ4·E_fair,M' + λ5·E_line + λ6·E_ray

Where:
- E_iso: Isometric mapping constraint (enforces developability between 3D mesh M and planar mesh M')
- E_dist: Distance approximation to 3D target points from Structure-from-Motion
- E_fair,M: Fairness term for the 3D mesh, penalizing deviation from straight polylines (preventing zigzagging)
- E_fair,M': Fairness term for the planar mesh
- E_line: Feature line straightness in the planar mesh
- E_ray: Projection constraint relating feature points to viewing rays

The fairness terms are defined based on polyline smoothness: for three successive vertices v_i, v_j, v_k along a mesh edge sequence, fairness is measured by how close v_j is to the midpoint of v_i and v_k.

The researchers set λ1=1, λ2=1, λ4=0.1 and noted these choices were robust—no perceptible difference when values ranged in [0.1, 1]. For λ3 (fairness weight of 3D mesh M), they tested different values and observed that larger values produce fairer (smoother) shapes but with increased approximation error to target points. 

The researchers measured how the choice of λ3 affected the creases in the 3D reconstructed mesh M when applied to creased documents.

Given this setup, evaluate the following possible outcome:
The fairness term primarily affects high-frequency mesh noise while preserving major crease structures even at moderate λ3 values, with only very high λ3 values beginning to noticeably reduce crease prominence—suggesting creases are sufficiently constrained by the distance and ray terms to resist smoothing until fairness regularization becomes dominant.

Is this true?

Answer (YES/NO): NO